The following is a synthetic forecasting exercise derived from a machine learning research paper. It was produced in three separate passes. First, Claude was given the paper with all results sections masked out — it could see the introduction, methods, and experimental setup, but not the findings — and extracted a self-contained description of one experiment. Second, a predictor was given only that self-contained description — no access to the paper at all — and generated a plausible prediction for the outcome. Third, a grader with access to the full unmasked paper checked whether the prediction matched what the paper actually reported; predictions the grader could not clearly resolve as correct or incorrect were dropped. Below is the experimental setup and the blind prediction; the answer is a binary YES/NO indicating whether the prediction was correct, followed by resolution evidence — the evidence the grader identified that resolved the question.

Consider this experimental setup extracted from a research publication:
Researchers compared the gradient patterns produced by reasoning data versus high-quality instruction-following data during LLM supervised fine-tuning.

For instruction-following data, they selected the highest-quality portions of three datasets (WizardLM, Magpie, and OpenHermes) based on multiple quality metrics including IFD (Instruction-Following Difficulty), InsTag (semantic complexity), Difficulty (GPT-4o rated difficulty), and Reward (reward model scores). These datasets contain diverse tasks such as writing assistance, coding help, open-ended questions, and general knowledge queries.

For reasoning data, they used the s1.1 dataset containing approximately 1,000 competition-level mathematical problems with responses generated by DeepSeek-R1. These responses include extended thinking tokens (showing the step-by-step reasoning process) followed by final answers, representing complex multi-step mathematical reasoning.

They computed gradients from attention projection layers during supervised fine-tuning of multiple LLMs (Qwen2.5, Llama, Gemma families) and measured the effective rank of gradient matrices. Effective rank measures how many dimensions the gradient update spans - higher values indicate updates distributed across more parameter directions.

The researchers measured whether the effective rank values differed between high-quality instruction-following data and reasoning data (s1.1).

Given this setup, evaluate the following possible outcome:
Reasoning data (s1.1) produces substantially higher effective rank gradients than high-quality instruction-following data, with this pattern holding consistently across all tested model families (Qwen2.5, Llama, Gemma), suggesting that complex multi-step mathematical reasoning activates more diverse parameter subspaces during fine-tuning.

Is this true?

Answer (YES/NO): YES